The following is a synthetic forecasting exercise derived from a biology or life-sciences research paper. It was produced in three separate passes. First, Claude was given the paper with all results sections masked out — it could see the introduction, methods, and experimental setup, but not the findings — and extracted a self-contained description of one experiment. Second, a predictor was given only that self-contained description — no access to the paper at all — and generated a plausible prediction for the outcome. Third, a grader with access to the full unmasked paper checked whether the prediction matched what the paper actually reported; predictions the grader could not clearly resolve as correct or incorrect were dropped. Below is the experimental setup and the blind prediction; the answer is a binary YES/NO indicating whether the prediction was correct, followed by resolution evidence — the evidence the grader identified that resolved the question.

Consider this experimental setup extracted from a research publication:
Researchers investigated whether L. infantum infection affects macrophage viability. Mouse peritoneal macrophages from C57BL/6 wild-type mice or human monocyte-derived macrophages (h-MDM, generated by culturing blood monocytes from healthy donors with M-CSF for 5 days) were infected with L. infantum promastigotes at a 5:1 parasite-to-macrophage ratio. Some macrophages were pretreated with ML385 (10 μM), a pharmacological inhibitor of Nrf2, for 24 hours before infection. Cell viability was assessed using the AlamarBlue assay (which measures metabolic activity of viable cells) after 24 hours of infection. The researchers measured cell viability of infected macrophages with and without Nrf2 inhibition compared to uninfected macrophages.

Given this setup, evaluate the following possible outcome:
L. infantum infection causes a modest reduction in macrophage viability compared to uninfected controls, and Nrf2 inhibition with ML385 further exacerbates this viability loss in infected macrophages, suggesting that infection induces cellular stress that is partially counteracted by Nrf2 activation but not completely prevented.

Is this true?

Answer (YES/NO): NO